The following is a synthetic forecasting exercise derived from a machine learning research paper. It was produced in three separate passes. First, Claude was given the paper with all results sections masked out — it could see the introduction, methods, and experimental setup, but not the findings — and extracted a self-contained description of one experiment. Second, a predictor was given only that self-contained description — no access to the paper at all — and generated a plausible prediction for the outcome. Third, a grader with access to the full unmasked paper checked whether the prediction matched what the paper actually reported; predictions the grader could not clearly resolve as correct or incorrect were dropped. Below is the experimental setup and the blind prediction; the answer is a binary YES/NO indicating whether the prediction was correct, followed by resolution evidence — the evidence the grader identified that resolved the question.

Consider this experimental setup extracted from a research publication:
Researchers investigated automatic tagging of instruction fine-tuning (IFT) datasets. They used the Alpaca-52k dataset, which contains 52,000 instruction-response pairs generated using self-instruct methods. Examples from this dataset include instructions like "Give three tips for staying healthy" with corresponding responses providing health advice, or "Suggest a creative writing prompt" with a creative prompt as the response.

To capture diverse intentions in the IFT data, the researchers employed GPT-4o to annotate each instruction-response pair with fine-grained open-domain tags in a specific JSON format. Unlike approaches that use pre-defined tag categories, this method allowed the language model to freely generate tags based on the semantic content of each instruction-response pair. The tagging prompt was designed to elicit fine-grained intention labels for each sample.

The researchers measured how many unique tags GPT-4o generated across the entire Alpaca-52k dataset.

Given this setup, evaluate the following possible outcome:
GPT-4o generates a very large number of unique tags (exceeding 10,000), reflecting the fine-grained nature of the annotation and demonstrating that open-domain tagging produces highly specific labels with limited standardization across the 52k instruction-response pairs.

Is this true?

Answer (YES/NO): YES